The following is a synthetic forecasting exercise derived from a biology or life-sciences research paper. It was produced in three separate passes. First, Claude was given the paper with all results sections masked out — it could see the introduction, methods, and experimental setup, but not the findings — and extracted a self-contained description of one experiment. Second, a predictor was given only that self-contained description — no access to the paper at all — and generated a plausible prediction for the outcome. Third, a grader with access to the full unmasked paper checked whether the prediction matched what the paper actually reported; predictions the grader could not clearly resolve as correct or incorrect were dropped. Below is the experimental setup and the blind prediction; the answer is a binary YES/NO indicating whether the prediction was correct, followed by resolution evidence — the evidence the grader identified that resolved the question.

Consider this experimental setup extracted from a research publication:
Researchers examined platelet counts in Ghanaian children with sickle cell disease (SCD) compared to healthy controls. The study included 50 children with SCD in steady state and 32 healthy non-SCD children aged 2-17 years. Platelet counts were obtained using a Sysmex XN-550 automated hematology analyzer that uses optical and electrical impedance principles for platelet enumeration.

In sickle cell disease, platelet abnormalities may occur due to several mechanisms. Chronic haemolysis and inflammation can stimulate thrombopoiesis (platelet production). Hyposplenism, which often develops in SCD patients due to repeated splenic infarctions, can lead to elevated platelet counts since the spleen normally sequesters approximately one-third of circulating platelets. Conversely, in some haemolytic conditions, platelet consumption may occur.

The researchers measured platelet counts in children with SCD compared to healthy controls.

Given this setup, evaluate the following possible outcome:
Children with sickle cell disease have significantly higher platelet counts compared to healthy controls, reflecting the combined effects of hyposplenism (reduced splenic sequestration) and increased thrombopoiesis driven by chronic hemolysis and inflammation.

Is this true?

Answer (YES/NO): NO